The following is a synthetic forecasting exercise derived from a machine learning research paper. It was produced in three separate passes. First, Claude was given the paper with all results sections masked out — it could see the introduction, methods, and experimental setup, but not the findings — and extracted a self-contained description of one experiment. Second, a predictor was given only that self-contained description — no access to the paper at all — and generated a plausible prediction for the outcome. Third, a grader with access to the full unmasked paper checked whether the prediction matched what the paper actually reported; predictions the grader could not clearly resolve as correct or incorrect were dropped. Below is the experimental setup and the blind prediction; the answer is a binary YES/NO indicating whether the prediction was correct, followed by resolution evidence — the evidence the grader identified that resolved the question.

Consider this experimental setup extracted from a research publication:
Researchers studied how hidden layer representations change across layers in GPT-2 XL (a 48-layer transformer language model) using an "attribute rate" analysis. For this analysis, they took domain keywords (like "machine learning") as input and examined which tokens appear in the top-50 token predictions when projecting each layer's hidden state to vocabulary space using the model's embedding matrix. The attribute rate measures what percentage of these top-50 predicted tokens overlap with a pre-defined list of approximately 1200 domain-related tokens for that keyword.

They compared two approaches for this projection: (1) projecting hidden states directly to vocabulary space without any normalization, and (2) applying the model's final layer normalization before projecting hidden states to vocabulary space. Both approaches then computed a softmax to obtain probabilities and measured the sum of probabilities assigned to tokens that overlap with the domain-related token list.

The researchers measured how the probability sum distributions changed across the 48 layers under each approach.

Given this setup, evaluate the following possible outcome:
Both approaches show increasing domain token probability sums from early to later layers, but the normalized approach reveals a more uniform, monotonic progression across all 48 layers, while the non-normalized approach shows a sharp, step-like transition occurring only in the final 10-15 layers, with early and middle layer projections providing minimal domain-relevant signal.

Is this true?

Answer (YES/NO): NO